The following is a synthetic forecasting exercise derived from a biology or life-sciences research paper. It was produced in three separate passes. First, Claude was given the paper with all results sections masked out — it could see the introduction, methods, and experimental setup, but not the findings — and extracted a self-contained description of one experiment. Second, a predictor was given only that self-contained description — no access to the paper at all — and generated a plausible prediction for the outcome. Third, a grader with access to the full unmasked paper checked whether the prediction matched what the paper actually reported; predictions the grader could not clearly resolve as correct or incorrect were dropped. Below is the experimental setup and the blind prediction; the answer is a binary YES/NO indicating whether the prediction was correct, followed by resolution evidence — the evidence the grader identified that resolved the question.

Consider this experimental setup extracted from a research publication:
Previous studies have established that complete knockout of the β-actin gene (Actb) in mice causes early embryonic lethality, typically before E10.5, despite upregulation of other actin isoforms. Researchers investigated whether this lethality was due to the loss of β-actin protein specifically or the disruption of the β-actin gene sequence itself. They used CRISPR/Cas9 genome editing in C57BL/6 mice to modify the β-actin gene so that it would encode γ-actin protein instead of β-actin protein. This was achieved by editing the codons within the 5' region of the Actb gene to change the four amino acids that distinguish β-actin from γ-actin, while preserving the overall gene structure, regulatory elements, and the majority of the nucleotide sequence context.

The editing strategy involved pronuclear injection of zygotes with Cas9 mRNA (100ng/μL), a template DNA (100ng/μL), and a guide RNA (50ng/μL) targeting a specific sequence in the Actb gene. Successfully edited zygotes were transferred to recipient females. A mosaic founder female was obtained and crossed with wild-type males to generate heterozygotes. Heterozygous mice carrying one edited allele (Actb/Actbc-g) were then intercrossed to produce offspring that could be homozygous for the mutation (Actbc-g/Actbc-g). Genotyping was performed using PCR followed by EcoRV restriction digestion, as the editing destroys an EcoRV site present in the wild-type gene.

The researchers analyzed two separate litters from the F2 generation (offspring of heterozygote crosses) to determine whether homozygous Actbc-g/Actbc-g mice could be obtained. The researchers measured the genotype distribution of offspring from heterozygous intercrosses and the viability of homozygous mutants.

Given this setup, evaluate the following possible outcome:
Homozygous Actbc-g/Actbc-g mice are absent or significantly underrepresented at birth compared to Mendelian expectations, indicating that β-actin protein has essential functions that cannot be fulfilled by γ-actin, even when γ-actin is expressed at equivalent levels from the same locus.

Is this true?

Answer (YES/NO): NO